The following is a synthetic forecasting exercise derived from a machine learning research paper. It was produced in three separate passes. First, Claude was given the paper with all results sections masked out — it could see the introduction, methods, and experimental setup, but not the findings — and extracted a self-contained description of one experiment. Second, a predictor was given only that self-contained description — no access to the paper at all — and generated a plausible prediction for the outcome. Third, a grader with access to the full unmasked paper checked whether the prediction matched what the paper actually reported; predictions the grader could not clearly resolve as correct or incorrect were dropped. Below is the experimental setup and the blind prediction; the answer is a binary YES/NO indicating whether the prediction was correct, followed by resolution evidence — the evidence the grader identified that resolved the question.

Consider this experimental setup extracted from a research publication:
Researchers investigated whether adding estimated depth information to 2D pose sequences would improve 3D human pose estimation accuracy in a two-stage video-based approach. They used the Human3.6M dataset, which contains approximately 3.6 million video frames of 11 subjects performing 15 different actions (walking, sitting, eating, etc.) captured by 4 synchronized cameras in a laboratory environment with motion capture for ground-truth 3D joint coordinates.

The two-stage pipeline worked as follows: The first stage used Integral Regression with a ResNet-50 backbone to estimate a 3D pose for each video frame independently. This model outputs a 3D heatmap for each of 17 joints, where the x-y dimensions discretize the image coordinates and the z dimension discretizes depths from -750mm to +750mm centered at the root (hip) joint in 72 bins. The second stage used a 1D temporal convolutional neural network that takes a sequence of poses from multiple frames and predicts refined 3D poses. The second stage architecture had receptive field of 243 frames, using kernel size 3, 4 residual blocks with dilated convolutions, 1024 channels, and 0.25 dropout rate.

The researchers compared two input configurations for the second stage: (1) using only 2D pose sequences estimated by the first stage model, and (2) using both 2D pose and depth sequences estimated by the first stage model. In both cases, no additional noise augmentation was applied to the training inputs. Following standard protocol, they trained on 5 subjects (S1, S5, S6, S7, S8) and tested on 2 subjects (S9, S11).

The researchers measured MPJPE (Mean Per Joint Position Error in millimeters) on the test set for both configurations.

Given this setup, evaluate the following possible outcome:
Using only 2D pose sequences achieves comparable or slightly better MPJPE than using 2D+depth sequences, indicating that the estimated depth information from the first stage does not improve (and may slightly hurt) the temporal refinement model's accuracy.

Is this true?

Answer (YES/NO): YES